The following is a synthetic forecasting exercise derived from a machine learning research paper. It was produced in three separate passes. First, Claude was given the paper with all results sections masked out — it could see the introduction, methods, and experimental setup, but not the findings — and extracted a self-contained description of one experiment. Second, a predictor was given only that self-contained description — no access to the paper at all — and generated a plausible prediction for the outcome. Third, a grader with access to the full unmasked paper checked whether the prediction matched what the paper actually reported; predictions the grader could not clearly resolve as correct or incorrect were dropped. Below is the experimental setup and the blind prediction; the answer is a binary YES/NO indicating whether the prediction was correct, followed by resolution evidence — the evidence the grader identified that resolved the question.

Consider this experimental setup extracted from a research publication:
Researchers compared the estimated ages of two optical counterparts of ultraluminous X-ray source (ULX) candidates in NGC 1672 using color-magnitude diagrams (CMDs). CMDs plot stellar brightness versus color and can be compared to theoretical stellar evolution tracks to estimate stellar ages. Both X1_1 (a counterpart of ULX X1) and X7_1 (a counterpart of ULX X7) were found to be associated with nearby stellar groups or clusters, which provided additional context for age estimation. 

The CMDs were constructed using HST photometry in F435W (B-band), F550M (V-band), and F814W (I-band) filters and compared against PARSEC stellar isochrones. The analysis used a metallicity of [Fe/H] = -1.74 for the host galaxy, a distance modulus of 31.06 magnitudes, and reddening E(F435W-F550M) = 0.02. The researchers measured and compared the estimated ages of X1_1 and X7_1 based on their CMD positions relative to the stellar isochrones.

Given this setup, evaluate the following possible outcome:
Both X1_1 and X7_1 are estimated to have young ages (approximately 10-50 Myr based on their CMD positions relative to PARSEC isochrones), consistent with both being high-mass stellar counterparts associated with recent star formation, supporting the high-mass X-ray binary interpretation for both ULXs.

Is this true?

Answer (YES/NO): YES